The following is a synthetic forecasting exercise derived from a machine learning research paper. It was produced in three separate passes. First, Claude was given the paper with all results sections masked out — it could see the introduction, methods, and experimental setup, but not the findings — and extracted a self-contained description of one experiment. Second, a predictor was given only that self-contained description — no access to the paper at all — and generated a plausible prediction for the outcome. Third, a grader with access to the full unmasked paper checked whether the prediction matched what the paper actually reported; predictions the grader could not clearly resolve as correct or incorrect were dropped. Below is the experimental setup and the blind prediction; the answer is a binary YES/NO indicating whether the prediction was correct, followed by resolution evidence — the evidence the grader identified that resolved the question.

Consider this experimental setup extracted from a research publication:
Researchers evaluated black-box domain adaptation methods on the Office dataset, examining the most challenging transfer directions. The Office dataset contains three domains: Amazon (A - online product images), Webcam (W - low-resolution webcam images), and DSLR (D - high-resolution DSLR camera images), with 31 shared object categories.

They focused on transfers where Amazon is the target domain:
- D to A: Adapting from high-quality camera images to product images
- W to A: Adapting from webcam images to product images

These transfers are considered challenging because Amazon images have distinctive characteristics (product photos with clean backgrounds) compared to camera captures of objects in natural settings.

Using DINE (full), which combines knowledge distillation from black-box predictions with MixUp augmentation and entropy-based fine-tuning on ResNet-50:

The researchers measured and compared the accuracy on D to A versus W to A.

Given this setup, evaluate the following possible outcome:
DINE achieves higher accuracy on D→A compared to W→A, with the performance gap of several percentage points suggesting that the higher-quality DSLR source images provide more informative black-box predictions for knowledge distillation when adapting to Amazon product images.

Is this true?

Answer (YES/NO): NO